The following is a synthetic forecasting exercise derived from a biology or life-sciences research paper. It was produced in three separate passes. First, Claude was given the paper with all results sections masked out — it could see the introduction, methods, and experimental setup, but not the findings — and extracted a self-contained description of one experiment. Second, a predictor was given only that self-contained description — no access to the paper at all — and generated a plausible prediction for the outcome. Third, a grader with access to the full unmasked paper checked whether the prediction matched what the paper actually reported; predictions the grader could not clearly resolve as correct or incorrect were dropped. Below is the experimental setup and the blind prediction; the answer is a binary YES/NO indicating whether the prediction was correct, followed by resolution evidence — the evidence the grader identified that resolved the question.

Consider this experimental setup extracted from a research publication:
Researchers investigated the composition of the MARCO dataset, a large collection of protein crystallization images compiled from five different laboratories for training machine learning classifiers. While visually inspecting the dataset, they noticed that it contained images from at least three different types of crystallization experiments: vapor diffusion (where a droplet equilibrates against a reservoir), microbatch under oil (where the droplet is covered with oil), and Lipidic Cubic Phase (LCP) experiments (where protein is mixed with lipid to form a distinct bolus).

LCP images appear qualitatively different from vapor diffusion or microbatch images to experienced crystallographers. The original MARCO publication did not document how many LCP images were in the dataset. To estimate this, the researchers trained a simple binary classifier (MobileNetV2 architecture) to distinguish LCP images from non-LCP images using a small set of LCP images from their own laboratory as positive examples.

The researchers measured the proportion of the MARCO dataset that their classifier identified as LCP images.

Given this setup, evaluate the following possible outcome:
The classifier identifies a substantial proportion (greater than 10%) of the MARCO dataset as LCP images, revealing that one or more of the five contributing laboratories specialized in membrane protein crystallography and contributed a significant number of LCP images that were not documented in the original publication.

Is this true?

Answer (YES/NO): NO